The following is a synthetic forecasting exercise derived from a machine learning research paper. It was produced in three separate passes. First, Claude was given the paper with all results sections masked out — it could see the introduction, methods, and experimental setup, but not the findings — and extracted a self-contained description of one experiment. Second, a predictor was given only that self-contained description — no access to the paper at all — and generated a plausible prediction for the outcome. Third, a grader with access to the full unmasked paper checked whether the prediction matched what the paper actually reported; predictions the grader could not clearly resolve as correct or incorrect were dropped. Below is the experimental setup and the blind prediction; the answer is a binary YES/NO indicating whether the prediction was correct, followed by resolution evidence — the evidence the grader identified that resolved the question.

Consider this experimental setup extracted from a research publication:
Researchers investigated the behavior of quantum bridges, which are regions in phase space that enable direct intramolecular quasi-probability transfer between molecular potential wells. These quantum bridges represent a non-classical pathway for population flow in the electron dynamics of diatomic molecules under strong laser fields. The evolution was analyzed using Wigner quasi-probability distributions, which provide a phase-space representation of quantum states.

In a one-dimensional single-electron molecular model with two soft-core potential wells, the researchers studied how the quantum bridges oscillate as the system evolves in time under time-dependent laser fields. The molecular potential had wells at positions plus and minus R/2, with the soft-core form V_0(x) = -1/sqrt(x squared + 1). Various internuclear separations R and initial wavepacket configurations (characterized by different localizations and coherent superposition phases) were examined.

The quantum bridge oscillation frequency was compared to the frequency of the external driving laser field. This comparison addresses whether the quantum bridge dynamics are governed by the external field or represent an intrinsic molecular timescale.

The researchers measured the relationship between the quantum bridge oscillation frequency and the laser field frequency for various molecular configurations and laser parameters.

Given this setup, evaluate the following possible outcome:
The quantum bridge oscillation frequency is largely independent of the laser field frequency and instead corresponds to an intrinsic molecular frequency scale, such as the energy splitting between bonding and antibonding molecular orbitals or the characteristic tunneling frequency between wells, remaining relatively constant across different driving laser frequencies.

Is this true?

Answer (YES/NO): YES